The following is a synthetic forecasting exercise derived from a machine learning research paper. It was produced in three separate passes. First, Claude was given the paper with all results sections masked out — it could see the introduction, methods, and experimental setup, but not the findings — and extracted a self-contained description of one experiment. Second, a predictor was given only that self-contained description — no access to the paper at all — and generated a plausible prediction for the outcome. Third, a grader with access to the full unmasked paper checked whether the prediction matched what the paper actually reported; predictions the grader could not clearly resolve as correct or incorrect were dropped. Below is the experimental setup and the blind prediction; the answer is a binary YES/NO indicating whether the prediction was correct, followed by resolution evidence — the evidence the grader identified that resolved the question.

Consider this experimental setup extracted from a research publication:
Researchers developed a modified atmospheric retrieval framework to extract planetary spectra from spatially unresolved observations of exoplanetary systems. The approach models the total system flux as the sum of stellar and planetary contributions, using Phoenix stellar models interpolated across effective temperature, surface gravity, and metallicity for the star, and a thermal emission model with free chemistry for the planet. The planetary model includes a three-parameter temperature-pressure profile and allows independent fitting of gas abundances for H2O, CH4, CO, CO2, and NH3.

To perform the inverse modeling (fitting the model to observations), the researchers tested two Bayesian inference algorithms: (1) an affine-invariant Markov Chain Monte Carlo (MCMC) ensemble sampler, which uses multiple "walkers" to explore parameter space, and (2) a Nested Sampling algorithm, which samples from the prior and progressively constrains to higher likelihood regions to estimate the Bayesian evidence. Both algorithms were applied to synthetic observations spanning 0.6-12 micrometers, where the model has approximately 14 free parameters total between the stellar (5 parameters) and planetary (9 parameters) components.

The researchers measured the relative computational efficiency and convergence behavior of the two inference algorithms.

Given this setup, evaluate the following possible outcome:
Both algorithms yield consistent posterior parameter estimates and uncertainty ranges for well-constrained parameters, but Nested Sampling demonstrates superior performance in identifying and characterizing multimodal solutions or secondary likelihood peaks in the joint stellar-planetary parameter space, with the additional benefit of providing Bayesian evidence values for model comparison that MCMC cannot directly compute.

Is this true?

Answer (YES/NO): NO